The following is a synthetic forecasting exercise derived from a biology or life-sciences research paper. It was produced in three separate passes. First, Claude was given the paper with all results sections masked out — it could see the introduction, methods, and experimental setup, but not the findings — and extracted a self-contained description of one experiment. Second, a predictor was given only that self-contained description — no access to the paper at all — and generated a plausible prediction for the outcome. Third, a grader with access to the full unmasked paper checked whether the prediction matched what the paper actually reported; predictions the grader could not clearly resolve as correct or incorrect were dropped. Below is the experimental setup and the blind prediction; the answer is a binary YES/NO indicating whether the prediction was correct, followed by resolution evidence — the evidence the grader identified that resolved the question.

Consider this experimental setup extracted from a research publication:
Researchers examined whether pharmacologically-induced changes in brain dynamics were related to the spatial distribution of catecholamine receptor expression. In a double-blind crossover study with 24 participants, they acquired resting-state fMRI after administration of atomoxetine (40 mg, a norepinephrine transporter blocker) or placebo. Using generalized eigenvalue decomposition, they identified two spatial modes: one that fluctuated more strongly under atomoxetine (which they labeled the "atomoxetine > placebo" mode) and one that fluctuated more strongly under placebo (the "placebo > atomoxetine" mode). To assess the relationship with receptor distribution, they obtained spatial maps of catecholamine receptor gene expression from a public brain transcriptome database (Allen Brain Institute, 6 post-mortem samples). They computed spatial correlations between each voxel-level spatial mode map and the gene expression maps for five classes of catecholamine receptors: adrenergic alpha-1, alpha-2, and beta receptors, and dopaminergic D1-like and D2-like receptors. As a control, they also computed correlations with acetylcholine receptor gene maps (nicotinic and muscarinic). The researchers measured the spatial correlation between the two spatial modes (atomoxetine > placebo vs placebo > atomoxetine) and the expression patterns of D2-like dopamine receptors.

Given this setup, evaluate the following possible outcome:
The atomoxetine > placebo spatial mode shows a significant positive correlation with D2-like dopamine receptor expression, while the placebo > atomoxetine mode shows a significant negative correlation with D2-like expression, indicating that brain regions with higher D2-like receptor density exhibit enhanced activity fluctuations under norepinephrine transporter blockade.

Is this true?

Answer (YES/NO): NO